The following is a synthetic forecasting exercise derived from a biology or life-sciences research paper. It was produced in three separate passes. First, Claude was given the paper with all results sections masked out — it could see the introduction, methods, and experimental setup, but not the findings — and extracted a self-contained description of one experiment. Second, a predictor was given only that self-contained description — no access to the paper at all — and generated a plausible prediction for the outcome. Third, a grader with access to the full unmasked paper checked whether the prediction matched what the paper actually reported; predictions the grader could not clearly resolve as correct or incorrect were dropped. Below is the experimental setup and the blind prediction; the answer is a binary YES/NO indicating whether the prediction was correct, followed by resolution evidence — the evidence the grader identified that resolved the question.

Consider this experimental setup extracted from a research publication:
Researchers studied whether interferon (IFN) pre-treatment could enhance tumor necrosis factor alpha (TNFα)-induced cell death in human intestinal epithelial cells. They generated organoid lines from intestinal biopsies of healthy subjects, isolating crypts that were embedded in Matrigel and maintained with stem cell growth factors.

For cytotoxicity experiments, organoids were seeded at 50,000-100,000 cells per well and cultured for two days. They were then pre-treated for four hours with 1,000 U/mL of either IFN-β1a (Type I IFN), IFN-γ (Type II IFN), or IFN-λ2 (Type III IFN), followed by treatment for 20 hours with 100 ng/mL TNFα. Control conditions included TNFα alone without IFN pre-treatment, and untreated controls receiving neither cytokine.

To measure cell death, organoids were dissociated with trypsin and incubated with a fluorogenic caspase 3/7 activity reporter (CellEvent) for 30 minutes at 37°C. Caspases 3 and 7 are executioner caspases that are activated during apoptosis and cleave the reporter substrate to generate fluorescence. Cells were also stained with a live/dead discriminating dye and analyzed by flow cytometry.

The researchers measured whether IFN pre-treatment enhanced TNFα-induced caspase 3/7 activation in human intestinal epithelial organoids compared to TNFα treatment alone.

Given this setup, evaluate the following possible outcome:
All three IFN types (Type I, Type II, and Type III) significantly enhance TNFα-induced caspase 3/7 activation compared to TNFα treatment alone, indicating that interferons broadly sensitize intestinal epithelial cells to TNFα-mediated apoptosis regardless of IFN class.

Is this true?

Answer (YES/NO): NO